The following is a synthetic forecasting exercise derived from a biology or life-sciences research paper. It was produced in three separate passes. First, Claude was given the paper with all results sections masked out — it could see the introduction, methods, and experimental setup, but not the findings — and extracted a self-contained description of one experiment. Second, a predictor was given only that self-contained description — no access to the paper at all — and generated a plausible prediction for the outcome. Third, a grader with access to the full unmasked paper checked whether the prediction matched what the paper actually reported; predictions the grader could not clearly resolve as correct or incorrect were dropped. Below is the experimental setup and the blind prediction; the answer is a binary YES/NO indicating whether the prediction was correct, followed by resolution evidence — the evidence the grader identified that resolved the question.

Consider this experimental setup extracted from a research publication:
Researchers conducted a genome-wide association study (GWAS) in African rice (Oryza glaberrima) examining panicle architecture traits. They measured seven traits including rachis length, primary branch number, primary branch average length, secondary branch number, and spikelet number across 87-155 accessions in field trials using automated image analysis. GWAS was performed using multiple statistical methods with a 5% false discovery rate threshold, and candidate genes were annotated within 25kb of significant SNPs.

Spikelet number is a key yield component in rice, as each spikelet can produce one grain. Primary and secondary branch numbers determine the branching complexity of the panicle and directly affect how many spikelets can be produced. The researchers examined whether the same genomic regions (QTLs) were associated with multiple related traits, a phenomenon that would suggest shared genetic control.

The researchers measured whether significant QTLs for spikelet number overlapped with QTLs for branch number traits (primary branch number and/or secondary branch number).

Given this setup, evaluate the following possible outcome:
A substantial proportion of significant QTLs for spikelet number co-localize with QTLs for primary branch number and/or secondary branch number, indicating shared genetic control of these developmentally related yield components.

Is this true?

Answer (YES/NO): NO